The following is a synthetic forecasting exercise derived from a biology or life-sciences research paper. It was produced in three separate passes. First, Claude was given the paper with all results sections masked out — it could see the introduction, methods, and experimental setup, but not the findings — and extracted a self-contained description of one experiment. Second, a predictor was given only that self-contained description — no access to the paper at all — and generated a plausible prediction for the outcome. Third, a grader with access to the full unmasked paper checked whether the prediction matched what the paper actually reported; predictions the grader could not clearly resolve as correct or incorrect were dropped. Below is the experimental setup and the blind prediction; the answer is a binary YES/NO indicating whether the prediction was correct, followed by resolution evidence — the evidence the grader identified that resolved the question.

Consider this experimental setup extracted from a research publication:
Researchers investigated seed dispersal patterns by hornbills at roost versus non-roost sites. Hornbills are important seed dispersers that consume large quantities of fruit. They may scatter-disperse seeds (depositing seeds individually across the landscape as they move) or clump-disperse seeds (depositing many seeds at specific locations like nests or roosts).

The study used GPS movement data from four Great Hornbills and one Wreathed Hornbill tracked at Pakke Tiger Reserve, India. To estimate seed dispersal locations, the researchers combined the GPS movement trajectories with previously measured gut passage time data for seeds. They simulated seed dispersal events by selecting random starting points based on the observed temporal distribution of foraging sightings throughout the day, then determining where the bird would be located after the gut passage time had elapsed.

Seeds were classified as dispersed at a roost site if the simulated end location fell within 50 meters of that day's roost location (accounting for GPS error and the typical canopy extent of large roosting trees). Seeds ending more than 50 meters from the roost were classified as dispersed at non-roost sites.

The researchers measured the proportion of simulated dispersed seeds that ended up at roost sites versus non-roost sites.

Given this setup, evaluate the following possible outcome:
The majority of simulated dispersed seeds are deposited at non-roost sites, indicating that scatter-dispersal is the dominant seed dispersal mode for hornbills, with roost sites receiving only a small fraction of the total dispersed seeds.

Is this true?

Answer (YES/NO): YES